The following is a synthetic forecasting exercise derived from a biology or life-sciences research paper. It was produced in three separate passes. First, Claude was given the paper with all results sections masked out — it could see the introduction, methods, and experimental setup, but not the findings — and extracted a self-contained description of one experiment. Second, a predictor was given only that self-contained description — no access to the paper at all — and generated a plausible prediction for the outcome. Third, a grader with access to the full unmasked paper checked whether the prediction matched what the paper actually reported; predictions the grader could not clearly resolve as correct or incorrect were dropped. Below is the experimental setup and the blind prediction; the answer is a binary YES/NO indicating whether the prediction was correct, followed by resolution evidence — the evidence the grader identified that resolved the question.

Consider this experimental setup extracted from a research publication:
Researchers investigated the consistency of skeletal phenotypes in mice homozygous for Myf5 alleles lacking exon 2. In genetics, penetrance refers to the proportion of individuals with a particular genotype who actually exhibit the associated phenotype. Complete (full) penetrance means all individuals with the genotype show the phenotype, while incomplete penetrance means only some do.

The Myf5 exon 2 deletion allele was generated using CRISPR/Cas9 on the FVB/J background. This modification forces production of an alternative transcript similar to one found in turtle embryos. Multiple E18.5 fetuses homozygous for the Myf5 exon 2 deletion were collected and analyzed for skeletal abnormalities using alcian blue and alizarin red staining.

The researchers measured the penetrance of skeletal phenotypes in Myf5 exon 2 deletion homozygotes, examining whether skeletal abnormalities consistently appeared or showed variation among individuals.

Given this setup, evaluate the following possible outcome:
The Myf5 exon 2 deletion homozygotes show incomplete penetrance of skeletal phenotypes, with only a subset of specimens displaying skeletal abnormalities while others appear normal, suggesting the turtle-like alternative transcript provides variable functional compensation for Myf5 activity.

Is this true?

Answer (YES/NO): NO